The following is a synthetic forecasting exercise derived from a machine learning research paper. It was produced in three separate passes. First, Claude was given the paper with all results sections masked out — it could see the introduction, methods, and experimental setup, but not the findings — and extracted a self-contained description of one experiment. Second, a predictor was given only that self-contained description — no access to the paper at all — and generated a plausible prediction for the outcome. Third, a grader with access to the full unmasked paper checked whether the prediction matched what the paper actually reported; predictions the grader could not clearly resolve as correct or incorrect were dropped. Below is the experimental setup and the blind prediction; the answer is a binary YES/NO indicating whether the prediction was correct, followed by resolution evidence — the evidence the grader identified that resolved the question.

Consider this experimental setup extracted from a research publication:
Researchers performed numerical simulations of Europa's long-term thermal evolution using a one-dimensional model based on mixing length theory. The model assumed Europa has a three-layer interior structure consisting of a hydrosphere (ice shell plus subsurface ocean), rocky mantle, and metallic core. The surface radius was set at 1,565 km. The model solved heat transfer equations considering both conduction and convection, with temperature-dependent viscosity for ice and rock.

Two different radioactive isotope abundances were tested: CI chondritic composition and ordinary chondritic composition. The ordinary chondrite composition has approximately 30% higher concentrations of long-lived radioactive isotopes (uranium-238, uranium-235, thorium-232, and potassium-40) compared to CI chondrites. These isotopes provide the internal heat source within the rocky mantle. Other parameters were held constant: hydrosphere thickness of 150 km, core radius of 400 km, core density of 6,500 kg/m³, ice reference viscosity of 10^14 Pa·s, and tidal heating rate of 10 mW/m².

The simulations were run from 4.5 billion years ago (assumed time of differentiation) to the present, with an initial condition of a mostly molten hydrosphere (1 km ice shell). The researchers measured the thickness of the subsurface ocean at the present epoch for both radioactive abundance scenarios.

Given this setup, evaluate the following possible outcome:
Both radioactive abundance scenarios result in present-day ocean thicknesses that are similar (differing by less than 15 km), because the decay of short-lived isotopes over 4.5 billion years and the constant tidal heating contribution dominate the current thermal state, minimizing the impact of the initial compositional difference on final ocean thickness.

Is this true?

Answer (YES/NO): NO